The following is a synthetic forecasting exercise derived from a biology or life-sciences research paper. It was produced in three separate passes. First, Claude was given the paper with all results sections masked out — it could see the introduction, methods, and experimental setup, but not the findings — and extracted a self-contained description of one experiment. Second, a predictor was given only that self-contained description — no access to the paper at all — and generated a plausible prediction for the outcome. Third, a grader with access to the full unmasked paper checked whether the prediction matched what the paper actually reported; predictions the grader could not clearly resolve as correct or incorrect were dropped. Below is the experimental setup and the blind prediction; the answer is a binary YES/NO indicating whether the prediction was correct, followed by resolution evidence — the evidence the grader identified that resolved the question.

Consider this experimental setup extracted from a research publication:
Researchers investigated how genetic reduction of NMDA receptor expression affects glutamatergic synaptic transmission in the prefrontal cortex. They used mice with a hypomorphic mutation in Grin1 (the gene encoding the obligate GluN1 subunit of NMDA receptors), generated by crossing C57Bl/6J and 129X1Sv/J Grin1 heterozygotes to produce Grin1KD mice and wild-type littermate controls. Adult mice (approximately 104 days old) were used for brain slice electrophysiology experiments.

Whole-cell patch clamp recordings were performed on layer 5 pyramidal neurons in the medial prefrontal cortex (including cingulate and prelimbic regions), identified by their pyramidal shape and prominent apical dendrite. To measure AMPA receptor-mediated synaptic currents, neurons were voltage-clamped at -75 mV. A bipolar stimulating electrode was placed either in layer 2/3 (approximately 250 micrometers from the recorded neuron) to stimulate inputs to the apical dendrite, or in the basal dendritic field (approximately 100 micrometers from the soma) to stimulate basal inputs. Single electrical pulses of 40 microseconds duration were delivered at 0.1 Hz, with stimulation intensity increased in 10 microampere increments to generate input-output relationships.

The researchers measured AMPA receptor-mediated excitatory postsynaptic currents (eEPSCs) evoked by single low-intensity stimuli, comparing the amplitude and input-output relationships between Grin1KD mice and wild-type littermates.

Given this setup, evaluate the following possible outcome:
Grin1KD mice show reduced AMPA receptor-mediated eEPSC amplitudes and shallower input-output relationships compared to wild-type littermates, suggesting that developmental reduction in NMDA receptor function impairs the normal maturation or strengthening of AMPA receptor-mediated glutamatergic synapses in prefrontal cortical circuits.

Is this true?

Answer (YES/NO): NO